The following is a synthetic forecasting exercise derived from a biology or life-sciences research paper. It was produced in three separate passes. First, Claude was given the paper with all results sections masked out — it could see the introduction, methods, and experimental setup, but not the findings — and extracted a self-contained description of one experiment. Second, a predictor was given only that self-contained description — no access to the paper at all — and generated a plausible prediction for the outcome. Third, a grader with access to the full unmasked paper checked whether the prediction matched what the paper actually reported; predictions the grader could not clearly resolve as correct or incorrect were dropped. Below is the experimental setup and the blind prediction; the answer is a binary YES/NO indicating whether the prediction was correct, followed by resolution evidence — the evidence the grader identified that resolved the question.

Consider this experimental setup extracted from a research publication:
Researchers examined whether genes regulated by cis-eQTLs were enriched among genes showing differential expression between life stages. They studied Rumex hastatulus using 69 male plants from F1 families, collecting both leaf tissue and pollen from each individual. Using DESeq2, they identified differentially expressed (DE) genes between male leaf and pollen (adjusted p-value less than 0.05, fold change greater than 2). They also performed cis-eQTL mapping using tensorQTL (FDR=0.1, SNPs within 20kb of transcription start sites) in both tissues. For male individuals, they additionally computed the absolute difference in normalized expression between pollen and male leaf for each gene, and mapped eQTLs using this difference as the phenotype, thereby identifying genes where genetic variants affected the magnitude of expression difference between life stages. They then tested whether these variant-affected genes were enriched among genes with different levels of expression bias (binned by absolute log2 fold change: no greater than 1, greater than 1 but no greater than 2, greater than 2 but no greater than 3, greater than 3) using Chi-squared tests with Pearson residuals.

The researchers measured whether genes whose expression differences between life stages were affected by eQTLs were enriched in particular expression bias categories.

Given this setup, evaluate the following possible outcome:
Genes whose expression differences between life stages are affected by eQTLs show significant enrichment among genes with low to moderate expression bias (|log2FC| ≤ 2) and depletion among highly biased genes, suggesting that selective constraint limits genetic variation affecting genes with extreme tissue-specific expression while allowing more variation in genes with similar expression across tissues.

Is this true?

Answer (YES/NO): NO